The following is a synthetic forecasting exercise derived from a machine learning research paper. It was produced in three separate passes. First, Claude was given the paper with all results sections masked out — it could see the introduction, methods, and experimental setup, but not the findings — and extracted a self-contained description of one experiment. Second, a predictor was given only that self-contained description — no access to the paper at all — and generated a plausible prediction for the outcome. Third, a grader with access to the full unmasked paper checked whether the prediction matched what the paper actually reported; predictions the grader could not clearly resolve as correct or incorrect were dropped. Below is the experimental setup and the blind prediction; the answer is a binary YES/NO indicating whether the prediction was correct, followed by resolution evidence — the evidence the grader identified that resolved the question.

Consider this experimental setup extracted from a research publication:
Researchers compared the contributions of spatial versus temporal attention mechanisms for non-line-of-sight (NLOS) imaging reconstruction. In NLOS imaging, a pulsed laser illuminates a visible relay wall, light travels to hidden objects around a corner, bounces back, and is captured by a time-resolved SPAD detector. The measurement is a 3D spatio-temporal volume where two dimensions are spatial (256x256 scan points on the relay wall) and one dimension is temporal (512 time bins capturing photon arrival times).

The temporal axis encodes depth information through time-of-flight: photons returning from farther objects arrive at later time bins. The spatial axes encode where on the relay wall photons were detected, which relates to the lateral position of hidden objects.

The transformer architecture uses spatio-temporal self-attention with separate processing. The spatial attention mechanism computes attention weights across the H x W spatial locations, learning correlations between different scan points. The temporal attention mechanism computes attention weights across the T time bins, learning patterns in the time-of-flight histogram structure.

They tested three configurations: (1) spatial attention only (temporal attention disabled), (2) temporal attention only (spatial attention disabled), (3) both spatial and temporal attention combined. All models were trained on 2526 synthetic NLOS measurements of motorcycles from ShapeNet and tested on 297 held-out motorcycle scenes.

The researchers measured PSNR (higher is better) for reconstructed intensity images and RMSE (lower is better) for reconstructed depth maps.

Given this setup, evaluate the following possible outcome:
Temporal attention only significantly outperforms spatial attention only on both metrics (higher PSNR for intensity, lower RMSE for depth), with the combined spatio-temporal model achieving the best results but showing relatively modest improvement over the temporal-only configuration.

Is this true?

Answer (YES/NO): NO